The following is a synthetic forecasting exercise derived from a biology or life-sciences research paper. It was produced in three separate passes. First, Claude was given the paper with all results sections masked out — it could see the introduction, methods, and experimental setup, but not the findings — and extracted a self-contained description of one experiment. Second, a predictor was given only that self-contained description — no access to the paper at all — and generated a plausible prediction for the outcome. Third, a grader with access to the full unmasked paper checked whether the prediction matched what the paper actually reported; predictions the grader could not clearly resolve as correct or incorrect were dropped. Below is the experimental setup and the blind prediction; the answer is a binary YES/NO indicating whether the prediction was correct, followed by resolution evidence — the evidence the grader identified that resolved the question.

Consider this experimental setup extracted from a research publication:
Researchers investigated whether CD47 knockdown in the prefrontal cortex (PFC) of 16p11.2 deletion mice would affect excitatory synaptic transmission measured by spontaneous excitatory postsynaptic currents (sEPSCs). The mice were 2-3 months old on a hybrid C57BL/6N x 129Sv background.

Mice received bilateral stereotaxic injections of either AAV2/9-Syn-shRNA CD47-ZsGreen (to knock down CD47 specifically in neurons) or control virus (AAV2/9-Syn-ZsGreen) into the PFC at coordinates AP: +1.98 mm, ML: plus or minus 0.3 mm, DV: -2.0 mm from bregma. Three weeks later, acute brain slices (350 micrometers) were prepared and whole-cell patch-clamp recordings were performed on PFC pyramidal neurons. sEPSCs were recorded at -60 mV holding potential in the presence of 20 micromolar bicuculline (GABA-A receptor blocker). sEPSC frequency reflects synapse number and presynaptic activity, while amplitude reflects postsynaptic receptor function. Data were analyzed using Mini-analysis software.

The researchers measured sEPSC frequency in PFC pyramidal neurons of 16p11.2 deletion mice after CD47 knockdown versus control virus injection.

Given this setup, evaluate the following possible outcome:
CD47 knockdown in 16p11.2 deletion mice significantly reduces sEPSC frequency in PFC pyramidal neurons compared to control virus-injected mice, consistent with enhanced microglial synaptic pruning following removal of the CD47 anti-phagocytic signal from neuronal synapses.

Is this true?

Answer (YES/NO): YES